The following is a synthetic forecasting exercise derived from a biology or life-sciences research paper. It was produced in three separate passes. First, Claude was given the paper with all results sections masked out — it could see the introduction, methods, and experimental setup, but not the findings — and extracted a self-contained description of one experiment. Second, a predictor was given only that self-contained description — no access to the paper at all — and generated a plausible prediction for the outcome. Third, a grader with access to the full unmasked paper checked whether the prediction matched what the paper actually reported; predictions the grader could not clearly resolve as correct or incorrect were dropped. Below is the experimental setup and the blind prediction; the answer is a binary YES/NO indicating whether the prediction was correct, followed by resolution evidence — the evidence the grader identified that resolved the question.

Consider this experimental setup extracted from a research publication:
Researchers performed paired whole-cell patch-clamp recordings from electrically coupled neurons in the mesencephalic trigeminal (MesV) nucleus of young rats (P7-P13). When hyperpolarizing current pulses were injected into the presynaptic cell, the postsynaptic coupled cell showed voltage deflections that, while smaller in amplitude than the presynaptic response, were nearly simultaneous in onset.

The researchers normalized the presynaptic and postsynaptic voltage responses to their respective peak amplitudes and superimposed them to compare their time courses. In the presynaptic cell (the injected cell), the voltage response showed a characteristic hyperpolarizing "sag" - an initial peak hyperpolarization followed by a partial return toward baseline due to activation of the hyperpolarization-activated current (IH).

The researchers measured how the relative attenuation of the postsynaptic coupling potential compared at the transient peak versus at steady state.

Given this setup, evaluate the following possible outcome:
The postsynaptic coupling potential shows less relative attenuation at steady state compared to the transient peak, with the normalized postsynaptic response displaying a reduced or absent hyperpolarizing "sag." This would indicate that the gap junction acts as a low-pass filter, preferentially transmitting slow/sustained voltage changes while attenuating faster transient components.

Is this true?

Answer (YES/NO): NO